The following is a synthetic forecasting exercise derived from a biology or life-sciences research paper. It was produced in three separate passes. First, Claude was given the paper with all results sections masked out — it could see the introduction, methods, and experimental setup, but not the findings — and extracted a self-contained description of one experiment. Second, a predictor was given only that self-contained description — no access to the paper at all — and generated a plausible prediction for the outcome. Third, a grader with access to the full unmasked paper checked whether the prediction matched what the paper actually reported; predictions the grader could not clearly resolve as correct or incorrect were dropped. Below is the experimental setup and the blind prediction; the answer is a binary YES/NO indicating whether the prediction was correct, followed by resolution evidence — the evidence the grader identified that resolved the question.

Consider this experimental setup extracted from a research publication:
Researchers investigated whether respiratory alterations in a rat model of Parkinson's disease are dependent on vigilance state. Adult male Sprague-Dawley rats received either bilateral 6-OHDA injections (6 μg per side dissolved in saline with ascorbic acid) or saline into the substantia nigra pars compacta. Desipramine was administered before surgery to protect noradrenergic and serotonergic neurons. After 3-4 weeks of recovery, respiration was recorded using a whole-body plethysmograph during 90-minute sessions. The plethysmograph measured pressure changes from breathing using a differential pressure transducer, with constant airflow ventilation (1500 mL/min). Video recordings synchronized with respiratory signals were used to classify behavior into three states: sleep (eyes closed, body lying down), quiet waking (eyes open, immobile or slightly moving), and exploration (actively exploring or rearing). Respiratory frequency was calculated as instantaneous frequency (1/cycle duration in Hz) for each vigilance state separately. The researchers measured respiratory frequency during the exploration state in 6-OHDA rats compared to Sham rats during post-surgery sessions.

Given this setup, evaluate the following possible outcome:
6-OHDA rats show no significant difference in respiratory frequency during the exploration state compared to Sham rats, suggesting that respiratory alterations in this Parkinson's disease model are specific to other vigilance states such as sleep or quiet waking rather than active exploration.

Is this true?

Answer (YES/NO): YES